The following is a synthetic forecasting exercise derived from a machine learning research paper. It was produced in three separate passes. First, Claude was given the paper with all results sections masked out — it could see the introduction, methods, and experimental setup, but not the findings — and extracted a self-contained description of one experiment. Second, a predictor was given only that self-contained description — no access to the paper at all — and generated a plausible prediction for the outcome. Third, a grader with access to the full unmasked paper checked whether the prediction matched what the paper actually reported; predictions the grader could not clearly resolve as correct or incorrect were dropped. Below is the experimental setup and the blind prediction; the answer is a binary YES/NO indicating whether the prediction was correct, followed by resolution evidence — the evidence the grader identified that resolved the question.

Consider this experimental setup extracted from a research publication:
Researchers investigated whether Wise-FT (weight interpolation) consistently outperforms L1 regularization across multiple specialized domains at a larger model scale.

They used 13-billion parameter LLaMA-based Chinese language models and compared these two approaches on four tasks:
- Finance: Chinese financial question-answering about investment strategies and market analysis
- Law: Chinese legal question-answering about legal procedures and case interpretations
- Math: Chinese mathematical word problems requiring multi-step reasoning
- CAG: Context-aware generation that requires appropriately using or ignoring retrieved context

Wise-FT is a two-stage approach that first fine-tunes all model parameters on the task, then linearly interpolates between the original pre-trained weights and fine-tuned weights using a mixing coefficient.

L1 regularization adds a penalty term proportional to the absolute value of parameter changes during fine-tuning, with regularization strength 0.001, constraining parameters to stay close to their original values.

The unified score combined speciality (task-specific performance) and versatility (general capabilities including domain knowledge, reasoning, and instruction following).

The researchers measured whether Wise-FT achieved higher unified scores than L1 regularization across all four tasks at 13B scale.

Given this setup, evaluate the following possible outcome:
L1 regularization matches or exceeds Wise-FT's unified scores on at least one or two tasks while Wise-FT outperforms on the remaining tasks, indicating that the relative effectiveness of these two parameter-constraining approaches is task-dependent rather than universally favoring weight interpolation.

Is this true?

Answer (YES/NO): NO